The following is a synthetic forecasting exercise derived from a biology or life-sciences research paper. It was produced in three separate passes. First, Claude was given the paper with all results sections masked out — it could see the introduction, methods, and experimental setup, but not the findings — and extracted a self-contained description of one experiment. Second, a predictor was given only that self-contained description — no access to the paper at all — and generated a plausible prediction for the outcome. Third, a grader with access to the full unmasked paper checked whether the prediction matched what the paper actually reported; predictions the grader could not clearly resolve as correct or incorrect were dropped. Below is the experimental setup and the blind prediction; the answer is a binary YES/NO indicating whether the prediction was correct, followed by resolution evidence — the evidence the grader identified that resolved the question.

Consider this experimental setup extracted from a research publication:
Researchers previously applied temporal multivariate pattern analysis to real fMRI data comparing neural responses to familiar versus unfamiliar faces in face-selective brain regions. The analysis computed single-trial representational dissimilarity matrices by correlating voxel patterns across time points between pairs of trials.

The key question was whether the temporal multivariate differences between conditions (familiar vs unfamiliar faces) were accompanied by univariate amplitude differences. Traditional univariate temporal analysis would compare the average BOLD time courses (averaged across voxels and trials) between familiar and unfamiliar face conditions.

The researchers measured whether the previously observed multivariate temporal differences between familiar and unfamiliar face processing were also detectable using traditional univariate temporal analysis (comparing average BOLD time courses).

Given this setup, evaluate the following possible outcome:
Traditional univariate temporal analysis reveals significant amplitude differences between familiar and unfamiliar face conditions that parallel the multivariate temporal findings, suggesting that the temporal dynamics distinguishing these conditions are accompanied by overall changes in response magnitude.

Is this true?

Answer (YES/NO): NO